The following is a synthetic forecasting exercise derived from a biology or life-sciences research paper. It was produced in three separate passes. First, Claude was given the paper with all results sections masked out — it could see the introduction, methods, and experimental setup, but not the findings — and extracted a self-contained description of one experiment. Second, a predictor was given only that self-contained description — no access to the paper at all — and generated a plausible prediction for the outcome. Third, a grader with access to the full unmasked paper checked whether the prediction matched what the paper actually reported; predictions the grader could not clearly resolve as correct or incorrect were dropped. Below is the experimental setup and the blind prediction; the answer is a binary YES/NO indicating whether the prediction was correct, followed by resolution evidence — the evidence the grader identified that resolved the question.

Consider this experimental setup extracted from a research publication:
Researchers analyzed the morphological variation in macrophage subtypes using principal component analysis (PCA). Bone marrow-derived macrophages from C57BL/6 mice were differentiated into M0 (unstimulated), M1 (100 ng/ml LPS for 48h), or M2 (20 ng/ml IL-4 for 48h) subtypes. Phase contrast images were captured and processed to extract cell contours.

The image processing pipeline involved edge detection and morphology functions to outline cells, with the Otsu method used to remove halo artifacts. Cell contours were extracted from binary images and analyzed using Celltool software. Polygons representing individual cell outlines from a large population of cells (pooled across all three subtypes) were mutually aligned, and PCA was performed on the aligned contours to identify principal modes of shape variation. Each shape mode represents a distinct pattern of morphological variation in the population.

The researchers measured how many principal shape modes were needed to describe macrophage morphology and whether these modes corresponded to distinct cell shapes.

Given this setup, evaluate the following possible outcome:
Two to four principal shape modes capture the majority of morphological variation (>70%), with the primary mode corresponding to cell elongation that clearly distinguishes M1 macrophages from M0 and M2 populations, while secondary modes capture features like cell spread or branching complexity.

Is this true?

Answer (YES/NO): NO